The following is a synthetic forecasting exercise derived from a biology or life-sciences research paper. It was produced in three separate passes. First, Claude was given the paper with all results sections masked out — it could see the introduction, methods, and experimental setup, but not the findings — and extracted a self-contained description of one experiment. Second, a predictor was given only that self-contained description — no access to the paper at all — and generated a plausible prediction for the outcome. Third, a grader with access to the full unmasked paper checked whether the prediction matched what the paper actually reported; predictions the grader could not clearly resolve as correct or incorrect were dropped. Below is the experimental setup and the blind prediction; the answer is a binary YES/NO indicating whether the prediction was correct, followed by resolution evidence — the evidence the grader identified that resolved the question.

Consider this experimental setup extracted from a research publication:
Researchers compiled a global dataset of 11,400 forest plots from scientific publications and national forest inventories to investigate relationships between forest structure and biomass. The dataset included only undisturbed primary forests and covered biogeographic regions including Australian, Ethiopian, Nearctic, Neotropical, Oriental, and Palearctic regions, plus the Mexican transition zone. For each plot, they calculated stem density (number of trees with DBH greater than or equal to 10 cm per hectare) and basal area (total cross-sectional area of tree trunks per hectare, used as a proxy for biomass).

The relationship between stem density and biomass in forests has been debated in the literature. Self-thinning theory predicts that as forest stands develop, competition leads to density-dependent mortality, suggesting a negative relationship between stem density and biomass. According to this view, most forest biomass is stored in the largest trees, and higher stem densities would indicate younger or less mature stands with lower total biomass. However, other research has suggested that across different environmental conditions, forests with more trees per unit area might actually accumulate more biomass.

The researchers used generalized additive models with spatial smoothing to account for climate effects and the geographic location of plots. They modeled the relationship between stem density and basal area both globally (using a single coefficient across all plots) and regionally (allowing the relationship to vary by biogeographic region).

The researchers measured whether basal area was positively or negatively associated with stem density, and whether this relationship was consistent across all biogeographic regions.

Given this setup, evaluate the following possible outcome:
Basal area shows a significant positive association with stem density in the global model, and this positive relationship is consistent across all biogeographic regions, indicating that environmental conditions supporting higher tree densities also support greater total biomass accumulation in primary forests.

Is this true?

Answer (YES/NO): YES